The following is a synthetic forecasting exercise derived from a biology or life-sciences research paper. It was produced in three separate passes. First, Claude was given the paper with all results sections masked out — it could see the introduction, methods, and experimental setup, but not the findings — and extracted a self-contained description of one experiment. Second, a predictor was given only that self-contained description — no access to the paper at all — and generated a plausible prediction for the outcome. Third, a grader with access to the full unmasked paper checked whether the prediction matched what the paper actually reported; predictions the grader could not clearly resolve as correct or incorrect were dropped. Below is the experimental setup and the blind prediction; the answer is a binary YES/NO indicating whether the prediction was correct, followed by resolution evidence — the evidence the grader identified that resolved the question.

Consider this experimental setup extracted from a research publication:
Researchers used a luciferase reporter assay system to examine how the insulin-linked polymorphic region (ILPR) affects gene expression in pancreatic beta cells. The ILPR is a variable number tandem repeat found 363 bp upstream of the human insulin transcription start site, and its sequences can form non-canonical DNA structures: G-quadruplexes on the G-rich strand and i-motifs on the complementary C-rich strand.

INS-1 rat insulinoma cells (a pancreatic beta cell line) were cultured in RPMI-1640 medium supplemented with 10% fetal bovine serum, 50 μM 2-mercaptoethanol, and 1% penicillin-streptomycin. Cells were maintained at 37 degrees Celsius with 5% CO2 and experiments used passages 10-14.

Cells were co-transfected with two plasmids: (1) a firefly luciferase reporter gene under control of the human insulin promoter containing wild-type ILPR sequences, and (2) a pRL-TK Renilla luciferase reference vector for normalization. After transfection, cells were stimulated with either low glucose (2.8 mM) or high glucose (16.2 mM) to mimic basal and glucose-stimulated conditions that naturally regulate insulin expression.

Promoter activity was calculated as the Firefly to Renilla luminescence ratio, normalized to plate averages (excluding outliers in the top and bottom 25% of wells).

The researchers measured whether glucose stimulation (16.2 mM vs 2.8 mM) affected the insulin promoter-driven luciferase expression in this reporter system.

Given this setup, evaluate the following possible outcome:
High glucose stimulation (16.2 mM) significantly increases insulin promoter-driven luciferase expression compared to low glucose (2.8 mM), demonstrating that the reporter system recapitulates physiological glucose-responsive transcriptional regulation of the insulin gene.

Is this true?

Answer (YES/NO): YES